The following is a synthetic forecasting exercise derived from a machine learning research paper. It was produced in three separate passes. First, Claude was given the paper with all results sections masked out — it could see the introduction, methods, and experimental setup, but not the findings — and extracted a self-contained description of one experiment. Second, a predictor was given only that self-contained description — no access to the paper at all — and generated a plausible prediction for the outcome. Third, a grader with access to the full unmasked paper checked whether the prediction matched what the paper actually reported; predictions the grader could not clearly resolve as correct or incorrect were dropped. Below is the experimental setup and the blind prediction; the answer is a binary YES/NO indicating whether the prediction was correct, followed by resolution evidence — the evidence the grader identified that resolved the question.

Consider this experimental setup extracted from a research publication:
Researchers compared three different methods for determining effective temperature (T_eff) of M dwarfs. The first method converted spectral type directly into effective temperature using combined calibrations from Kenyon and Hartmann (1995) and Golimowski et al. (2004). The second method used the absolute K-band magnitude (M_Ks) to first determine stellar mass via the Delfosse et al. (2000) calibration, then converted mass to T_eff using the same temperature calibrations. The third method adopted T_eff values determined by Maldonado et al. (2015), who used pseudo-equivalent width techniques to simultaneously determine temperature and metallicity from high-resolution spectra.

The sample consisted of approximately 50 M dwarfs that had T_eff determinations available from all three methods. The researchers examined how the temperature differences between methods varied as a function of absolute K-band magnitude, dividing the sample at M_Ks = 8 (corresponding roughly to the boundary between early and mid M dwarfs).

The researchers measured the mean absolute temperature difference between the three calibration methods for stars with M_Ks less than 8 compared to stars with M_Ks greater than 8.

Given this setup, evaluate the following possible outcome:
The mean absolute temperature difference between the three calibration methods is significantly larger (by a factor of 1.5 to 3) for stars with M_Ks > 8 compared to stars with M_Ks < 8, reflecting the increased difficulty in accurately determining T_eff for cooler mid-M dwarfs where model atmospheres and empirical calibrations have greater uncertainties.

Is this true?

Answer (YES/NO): YES